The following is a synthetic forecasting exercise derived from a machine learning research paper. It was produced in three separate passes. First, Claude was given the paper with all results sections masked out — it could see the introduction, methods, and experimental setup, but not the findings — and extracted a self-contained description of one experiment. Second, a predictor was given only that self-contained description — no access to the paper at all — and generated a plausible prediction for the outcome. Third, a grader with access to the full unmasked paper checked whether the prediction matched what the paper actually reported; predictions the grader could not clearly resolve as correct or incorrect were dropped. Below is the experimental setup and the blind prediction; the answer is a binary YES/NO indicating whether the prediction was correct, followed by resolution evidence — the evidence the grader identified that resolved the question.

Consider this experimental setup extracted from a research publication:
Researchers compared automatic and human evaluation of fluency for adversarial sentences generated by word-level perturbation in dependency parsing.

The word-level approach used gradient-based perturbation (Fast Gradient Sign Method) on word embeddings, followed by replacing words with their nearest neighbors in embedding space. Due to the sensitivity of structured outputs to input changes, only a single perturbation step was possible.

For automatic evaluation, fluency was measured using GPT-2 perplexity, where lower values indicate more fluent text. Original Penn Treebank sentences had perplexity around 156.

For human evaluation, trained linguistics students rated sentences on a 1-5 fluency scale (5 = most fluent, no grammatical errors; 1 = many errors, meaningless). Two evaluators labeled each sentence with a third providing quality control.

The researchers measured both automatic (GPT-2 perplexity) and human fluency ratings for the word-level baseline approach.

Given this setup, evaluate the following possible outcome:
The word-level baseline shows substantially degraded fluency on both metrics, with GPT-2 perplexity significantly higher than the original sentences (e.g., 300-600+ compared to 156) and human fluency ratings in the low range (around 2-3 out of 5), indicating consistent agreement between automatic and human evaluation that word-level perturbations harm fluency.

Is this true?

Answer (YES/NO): NO